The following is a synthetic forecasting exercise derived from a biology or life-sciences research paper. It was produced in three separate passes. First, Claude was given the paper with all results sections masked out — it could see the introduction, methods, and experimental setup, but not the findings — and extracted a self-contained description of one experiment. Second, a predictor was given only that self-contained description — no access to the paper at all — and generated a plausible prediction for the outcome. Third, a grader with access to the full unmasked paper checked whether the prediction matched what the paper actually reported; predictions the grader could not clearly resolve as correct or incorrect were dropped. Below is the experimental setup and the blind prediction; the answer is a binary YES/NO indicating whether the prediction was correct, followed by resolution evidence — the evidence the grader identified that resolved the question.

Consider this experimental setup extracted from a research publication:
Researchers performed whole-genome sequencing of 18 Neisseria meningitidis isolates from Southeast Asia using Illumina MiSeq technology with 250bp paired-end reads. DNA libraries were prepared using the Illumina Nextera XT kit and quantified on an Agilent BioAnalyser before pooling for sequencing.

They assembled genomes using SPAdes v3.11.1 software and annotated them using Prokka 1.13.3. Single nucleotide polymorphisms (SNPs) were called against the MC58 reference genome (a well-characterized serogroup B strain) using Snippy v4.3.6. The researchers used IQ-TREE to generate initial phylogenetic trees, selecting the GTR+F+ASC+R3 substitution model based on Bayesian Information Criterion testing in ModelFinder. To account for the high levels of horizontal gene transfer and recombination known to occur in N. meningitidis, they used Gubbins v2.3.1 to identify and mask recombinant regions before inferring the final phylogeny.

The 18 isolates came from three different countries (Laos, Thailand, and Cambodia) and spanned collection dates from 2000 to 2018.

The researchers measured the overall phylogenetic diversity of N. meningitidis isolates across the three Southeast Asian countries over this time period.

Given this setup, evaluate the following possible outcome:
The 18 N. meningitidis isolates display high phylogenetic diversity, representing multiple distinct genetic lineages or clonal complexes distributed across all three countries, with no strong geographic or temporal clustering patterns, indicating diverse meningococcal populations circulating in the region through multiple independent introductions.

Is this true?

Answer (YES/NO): NO